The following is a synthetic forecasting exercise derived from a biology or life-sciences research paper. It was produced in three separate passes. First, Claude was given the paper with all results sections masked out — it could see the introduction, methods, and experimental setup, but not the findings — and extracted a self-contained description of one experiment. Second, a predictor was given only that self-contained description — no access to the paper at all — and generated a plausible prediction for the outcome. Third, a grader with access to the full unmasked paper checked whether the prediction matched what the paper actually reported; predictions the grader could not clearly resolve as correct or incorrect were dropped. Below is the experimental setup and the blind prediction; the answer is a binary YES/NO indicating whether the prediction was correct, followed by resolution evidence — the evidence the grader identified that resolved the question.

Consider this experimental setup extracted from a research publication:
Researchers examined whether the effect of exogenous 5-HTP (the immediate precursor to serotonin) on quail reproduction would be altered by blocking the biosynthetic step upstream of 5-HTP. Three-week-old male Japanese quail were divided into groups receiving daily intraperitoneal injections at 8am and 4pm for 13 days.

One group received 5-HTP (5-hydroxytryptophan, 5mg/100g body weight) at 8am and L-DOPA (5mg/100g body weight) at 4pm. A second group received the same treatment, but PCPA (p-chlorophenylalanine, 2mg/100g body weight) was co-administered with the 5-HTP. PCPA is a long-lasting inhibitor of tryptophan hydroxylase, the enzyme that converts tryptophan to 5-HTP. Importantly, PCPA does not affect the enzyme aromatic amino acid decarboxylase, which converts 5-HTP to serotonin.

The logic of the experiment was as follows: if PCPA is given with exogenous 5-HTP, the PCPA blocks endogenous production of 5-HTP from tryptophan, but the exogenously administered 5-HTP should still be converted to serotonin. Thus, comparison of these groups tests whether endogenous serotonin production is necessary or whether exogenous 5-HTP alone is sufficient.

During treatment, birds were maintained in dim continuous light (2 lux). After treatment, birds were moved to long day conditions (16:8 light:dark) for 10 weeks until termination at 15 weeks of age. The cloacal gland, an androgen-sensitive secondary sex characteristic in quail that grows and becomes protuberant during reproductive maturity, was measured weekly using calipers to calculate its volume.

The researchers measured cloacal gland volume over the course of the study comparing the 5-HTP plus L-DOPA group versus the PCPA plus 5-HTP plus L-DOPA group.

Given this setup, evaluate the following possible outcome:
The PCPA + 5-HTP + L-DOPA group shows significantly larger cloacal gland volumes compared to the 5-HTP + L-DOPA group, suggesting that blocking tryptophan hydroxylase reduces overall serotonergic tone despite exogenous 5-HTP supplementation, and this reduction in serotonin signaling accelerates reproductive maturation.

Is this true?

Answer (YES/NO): NO